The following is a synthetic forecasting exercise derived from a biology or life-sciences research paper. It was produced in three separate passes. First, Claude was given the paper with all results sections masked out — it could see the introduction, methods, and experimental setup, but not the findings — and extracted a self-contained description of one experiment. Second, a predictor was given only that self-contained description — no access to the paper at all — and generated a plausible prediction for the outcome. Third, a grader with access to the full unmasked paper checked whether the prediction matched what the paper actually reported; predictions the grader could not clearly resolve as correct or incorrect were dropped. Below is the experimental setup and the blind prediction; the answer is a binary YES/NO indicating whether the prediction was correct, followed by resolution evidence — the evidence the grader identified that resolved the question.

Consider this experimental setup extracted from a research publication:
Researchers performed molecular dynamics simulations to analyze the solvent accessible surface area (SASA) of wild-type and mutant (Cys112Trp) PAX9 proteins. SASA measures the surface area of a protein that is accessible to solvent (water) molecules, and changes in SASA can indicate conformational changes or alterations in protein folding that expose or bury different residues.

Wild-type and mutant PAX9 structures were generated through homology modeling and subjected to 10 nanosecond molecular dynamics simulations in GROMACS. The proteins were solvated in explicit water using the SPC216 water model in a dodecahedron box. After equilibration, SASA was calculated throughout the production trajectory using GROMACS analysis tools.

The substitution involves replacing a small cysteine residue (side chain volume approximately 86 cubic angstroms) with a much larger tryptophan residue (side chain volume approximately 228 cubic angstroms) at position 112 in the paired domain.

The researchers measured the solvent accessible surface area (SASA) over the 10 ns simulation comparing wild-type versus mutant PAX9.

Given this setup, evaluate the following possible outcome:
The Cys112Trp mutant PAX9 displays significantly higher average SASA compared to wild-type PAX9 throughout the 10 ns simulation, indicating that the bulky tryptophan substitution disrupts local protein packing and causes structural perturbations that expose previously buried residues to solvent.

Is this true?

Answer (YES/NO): NO